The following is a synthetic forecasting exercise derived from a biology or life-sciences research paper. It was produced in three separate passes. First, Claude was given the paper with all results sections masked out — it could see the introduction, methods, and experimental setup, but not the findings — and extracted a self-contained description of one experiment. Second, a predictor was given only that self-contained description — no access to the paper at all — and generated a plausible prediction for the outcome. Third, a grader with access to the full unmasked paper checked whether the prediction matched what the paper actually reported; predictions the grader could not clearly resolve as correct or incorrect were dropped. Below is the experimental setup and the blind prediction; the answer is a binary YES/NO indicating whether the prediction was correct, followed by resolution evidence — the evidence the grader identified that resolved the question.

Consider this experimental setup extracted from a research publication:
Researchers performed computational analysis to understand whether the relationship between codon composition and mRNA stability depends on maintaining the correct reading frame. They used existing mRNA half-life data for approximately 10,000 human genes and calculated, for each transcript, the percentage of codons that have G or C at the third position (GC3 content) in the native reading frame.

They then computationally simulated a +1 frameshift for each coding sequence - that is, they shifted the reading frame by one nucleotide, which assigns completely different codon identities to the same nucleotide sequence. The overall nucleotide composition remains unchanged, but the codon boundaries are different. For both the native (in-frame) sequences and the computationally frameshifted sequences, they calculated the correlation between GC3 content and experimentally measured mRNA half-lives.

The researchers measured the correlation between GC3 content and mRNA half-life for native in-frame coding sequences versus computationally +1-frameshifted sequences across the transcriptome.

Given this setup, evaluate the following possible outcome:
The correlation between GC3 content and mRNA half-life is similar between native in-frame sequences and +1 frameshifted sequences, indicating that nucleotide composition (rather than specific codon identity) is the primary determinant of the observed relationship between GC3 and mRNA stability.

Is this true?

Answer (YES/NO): NO